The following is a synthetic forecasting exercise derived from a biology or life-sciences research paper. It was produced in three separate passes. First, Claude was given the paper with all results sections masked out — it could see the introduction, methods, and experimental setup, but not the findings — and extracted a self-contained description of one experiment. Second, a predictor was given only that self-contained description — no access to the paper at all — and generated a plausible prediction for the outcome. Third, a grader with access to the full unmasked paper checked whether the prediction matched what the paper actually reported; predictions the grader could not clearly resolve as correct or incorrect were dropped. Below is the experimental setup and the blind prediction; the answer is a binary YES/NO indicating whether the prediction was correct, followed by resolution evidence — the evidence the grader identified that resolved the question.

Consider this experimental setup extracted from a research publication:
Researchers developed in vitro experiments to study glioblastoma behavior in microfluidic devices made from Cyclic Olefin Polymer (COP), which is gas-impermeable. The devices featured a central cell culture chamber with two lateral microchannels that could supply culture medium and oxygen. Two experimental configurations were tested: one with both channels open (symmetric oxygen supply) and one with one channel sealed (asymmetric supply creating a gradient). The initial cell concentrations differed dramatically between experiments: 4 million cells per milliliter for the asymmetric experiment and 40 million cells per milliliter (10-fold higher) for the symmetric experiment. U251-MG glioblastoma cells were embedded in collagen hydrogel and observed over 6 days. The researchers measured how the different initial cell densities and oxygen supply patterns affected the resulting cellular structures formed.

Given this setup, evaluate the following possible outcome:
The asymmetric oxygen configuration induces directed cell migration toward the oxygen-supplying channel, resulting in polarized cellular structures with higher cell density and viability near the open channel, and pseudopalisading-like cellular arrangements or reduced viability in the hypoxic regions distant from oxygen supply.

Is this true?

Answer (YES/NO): YES